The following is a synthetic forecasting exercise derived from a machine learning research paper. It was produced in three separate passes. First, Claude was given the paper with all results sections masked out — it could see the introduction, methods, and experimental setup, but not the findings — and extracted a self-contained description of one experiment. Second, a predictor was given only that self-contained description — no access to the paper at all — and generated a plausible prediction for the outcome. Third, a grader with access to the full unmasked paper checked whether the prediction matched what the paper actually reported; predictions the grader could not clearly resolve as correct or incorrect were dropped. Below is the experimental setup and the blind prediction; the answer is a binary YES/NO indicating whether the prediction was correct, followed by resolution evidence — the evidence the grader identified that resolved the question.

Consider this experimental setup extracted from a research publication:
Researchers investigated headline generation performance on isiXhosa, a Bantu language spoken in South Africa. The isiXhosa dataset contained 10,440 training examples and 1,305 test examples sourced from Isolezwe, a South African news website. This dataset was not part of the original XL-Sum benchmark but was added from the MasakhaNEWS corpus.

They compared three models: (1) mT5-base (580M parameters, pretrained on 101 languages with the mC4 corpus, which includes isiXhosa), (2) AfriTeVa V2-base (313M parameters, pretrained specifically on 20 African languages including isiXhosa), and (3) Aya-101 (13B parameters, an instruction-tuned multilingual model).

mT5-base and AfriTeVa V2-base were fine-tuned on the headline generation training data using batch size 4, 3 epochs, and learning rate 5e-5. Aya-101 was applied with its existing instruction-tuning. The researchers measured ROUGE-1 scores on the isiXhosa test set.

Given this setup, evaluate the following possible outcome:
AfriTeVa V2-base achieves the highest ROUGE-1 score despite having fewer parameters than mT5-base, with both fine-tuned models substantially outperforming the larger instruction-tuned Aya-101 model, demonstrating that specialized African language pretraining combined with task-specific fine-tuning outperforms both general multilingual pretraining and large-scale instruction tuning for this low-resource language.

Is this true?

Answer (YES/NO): NO